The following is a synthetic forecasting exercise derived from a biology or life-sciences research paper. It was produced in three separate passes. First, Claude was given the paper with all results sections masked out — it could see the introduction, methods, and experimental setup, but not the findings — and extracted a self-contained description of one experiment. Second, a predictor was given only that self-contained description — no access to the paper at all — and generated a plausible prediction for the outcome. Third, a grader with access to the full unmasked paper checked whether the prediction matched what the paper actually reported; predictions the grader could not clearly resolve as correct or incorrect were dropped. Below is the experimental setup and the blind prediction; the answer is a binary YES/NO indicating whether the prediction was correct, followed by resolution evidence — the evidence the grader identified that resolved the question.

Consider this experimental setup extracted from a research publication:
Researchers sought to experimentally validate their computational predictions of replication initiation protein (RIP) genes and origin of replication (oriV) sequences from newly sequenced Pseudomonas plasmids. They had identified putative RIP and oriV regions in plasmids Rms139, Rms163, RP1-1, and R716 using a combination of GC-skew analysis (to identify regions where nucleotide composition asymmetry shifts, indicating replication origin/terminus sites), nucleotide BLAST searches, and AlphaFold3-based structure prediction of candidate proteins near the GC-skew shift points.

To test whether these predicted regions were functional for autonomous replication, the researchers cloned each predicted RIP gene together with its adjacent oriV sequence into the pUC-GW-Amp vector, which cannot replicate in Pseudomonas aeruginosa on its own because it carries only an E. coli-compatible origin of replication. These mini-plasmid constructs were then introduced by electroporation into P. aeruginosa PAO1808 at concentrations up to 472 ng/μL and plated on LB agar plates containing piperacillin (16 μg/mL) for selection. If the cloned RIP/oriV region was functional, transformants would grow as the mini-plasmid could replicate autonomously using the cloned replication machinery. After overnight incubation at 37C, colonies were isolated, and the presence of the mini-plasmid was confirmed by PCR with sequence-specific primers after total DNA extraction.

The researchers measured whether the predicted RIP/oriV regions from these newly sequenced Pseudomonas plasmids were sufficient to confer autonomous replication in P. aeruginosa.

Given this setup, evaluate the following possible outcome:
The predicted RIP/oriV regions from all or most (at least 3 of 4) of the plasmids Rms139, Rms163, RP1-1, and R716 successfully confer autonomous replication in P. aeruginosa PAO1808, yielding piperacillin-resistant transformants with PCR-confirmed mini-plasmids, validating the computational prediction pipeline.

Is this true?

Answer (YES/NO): YES